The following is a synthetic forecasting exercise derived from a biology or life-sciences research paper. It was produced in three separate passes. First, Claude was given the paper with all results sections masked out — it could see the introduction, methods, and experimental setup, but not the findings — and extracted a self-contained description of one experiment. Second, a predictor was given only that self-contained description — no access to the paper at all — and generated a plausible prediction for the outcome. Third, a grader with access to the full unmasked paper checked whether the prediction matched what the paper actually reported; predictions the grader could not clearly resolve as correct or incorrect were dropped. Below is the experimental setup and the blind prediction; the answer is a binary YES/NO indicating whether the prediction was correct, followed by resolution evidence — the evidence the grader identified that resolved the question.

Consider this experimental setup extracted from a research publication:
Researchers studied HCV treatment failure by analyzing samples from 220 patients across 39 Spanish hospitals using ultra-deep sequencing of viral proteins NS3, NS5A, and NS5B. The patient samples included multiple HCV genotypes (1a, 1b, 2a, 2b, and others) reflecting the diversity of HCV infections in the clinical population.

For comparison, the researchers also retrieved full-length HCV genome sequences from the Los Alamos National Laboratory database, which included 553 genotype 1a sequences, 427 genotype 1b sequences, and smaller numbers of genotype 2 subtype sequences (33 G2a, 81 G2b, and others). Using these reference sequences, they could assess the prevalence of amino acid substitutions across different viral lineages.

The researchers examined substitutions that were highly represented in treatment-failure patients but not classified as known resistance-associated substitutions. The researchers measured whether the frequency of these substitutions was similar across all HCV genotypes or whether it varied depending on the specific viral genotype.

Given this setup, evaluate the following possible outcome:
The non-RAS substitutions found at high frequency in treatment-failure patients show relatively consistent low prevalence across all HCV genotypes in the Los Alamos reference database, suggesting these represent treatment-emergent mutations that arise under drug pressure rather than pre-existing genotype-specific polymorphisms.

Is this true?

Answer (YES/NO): NO